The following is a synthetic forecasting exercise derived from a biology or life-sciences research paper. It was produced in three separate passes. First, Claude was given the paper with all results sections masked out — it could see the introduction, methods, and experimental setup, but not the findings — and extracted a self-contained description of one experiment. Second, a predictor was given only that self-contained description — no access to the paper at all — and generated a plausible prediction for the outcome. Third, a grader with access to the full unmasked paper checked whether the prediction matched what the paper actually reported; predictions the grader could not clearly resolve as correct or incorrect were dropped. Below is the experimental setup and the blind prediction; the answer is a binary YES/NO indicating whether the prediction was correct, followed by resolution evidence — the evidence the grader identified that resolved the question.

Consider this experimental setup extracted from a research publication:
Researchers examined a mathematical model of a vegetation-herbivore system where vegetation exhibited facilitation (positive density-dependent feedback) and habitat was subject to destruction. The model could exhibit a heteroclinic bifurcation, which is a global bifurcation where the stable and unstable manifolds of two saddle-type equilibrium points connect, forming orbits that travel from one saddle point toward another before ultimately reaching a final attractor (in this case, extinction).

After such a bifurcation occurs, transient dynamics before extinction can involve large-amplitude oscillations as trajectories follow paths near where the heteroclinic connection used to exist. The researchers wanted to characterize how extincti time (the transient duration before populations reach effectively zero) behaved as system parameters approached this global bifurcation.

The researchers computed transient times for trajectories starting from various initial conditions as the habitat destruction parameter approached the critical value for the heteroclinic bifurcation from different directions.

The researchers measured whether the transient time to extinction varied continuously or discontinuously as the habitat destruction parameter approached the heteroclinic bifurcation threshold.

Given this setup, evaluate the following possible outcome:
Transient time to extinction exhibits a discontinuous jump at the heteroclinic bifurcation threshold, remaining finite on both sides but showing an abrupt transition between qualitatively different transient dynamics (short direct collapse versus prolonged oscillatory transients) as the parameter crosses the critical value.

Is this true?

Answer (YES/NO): NO